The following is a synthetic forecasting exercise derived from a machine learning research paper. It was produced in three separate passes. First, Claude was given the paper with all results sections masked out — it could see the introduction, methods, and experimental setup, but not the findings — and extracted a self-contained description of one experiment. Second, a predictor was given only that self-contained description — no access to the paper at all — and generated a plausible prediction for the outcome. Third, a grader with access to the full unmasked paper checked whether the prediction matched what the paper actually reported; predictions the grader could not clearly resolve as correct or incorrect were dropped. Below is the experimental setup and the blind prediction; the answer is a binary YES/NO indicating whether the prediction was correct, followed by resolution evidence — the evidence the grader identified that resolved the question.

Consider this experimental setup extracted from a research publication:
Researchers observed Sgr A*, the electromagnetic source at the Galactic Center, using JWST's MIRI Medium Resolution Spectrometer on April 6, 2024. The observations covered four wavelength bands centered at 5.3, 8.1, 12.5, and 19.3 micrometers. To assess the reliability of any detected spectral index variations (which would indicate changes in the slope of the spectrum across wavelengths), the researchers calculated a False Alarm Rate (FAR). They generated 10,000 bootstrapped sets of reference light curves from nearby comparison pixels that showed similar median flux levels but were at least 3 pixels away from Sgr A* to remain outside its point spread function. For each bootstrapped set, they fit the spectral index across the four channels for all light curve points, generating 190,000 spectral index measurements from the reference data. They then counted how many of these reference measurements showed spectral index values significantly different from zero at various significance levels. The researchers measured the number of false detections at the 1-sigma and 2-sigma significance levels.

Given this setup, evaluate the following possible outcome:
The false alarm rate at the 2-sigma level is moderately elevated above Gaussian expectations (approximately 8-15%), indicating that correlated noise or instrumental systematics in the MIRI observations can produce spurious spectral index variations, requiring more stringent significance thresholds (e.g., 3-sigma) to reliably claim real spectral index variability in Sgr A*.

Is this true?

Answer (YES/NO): NO